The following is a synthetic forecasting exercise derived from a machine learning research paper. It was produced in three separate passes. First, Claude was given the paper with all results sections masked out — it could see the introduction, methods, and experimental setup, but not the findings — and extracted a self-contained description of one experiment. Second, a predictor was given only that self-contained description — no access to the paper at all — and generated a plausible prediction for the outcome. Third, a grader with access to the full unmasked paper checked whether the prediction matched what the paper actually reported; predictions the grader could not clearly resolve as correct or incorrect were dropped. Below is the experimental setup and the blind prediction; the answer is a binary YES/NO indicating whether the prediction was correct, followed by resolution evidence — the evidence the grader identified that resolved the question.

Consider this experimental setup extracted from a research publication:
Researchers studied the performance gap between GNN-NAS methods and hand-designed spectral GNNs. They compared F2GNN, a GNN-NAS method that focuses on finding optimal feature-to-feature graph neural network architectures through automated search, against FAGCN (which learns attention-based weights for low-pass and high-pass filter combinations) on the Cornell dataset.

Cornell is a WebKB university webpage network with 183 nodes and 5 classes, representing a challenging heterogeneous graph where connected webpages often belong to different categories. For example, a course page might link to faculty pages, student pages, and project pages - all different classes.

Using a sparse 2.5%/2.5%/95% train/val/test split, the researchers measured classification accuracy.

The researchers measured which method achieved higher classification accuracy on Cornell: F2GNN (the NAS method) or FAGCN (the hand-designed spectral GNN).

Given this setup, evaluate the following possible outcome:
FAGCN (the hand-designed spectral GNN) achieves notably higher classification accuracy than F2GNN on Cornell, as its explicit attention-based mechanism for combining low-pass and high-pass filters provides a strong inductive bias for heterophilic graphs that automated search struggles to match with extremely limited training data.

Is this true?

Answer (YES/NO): NO